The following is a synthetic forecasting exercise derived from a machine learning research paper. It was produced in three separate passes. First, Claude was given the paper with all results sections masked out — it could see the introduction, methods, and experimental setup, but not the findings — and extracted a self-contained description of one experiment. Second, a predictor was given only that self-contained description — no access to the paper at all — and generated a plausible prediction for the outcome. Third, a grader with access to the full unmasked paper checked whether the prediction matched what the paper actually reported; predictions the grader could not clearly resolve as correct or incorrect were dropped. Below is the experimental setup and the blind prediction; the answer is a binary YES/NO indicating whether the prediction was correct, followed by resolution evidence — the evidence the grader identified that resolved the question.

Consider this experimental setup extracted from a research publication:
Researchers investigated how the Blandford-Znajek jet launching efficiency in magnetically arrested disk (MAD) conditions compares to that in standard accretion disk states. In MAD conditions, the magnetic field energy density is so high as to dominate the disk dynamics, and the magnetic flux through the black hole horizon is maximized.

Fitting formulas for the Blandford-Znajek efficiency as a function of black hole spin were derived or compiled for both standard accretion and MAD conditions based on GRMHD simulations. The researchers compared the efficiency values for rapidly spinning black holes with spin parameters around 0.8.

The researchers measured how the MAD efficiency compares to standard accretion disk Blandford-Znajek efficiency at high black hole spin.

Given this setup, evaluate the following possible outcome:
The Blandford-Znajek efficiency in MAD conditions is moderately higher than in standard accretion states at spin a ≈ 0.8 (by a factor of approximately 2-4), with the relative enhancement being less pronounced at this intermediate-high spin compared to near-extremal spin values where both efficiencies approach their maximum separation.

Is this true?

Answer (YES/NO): NO